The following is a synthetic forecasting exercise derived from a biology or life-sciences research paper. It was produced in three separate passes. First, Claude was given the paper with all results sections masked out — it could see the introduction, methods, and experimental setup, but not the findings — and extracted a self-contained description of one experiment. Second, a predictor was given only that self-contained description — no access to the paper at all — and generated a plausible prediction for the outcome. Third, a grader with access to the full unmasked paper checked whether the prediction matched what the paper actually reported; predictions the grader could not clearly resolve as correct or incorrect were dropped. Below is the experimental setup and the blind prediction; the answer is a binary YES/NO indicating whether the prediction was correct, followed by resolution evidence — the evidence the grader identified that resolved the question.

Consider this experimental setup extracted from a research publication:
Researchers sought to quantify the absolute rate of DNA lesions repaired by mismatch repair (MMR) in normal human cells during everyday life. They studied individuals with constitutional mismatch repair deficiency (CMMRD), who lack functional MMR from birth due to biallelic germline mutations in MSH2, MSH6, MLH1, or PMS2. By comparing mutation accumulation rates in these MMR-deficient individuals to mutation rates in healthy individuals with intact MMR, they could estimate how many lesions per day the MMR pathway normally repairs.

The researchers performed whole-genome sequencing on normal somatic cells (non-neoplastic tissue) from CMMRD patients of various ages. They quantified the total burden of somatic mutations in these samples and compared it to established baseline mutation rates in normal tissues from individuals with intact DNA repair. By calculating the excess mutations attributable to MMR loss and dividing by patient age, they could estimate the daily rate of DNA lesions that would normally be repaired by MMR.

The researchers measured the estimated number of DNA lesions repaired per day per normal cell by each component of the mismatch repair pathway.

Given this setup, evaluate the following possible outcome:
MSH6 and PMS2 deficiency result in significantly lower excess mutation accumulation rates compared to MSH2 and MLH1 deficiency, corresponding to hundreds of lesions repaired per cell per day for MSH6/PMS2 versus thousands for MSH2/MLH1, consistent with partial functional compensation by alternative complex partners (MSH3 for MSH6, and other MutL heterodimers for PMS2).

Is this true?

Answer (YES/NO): NO